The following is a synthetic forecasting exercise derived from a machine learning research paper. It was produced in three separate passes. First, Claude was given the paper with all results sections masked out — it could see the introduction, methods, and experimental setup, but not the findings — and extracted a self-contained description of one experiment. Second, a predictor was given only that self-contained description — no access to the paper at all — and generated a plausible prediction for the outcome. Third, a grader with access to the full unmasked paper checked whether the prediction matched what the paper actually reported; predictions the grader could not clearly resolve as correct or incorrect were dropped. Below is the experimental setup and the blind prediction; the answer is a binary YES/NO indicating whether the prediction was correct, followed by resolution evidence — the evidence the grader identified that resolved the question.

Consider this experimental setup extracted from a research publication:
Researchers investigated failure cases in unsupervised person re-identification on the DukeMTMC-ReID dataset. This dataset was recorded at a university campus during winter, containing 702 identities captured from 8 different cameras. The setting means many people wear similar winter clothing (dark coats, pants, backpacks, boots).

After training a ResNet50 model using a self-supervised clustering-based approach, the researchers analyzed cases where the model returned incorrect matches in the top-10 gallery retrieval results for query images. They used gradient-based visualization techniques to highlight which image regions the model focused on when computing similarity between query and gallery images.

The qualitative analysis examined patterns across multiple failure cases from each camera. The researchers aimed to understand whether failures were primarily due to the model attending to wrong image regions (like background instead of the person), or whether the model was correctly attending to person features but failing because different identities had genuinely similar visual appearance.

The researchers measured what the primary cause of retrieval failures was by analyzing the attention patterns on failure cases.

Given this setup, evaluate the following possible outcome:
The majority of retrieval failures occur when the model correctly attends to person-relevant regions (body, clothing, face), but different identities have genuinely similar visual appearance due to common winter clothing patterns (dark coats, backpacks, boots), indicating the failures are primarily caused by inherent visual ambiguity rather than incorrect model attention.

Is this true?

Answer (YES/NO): YES